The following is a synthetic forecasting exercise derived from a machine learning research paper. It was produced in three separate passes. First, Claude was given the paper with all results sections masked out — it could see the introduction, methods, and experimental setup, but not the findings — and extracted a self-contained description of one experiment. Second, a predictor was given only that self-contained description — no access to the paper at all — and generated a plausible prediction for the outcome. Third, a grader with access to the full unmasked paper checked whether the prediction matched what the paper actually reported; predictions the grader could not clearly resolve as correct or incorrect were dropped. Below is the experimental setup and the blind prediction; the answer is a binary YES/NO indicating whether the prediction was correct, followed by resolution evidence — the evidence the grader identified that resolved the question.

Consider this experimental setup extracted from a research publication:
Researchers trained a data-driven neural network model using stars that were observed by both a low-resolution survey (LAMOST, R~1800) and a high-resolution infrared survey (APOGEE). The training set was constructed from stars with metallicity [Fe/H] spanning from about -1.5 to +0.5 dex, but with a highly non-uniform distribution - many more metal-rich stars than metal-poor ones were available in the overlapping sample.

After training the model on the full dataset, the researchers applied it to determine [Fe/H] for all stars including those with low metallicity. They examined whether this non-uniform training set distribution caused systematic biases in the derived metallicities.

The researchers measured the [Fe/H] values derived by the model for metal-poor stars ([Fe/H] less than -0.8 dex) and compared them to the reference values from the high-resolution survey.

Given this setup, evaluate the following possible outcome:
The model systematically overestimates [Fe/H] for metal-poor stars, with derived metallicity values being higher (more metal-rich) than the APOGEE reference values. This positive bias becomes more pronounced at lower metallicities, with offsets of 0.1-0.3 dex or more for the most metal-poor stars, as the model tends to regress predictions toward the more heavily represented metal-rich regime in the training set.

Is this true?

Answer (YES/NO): YES